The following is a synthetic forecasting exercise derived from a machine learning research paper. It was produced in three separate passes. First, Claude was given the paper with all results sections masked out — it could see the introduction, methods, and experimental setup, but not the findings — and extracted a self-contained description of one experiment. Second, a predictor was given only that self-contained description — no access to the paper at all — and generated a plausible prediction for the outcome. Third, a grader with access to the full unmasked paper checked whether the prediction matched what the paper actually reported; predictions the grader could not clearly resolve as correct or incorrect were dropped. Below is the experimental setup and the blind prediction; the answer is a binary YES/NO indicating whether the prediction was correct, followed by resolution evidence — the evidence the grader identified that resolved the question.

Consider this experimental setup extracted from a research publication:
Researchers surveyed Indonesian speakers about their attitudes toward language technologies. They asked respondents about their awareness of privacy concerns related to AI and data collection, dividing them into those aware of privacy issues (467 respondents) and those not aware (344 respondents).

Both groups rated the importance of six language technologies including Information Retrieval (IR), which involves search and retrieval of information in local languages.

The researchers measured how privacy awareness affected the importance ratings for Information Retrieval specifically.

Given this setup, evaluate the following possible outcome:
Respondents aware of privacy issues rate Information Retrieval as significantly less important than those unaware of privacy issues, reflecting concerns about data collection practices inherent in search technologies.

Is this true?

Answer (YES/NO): NO